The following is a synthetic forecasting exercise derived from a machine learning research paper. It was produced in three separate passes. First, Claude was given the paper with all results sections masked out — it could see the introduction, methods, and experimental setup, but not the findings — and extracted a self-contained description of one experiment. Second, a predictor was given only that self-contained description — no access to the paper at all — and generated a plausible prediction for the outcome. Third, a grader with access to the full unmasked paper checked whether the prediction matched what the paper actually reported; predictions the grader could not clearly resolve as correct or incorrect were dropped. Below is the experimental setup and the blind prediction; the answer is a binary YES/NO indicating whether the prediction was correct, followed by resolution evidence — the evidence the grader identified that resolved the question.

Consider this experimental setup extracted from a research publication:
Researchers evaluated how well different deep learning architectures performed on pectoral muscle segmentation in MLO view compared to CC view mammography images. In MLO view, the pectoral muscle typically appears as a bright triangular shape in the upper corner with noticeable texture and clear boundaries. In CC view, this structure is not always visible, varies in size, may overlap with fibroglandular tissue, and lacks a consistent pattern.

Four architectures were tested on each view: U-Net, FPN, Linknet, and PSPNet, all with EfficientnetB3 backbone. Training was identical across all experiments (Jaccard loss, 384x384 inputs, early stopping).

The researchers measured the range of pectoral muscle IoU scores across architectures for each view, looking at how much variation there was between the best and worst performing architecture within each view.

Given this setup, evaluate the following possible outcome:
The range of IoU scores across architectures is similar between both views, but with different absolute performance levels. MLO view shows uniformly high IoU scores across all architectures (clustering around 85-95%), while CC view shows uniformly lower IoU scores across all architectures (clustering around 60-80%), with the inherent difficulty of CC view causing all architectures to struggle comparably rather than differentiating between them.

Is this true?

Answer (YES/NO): NO